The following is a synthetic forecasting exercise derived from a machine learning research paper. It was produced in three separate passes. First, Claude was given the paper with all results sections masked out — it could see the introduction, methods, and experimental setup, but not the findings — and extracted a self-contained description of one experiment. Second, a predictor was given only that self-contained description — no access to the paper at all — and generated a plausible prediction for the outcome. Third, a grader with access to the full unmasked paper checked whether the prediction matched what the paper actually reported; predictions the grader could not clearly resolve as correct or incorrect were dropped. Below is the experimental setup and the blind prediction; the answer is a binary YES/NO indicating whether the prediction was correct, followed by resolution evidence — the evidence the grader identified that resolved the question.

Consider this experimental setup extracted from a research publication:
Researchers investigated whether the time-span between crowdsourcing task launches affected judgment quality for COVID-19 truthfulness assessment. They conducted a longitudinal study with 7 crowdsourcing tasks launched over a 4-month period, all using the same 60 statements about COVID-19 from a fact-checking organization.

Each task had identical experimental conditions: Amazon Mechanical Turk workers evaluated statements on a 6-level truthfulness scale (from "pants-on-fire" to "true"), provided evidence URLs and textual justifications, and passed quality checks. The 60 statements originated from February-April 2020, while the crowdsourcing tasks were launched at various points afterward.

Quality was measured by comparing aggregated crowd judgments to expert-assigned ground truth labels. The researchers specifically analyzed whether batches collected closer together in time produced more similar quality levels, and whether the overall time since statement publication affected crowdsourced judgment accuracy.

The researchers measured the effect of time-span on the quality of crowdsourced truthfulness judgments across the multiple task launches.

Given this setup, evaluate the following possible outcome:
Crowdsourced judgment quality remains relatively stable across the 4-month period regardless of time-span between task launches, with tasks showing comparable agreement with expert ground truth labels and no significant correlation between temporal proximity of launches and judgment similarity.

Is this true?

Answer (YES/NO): NO